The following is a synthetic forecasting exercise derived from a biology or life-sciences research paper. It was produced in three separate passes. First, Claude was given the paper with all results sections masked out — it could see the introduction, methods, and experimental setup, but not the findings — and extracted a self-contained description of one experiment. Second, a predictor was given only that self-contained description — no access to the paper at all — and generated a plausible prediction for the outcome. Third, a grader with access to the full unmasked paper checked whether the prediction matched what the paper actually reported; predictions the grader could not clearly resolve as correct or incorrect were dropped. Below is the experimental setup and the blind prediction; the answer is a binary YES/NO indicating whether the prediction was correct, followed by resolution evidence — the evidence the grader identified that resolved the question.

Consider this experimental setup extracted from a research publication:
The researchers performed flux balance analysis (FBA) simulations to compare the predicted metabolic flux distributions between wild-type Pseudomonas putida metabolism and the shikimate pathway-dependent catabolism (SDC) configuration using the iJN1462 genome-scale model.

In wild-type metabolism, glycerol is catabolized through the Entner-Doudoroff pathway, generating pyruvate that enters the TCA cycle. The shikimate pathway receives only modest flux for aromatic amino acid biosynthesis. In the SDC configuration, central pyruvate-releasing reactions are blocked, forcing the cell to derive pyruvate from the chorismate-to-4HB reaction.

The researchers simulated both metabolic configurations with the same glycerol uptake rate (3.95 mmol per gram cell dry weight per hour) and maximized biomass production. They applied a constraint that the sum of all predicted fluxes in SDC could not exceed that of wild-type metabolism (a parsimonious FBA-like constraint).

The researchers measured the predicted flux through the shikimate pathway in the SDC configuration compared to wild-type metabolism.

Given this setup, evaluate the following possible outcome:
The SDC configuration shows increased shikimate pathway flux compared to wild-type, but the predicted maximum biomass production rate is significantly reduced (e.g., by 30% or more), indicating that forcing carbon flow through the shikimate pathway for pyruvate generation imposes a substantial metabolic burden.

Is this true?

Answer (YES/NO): NO